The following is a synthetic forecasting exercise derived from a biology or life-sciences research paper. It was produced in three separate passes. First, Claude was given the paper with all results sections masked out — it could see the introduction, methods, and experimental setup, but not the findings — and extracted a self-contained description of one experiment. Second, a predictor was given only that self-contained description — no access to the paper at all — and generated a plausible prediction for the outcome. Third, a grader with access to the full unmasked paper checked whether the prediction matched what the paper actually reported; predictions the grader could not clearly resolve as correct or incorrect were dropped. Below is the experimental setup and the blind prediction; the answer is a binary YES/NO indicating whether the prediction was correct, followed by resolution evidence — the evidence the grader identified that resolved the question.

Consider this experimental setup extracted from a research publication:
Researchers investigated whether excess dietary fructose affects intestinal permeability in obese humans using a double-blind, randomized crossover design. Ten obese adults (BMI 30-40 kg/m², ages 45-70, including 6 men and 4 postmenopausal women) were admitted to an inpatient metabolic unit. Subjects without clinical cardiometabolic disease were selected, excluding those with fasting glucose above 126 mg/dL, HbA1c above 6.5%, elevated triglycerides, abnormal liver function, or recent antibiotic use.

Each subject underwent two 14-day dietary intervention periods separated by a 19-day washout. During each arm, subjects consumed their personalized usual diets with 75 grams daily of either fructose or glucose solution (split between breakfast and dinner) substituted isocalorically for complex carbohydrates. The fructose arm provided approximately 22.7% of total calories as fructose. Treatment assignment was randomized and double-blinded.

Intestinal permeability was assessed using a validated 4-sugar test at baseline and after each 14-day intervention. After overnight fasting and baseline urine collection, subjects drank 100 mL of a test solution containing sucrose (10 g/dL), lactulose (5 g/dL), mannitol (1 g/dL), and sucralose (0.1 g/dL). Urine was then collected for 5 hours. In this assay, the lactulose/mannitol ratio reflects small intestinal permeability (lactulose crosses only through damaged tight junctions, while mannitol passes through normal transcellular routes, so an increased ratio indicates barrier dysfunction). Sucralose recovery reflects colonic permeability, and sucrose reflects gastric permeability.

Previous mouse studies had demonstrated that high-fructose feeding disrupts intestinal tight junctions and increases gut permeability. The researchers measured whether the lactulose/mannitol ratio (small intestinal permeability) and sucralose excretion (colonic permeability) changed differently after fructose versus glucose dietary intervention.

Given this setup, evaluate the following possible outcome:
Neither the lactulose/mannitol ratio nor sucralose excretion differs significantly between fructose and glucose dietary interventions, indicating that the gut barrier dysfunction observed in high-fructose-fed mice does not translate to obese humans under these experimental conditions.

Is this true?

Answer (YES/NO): YES